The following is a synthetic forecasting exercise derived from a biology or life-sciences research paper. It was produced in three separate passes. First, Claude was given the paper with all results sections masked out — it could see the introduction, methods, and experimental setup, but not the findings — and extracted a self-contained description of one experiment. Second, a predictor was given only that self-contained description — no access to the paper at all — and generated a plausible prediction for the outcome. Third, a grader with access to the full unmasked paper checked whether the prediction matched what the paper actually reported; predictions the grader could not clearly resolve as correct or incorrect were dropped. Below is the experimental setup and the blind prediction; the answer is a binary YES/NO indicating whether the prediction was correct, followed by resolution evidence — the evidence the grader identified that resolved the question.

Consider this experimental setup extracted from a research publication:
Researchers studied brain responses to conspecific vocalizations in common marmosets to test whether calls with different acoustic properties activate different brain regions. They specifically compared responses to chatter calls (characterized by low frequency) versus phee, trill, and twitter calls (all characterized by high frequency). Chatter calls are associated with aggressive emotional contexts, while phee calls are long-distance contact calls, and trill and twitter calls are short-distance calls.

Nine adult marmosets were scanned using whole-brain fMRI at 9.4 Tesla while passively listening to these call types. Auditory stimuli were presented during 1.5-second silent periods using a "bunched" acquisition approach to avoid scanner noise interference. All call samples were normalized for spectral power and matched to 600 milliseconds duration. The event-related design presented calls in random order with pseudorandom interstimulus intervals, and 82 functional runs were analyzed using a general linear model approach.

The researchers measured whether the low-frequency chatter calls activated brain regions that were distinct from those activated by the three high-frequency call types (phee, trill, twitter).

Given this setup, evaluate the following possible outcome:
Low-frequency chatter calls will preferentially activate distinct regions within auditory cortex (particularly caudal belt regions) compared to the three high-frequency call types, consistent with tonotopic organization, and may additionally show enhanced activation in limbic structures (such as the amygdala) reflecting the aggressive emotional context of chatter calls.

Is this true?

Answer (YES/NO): NO